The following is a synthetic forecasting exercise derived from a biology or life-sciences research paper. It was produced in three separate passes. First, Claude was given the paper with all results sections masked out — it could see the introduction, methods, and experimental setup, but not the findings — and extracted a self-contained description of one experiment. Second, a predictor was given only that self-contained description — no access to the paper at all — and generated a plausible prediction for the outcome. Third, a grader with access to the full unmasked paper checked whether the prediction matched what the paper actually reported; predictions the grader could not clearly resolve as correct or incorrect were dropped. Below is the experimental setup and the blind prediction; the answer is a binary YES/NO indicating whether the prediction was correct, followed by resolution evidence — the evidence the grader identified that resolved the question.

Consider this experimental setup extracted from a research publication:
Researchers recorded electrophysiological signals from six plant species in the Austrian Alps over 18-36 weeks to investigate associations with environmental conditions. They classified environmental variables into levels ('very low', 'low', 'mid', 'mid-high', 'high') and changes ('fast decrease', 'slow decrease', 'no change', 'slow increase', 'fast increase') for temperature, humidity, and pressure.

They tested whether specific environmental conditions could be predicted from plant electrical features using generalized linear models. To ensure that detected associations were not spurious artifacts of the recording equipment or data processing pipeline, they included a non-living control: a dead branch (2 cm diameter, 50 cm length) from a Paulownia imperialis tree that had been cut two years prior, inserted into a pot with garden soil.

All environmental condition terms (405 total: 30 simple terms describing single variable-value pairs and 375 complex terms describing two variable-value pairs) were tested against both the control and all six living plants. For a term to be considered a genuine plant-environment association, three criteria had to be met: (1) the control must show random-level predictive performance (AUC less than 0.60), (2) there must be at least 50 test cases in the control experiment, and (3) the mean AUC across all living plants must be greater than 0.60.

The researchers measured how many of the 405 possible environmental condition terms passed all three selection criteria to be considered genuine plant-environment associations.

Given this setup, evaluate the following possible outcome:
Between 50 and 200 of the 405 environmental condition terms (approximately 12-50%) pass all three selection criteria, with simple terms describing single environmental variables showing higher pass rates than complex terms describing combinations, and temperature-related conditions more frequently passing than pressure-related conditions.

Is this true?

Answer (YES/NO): NO